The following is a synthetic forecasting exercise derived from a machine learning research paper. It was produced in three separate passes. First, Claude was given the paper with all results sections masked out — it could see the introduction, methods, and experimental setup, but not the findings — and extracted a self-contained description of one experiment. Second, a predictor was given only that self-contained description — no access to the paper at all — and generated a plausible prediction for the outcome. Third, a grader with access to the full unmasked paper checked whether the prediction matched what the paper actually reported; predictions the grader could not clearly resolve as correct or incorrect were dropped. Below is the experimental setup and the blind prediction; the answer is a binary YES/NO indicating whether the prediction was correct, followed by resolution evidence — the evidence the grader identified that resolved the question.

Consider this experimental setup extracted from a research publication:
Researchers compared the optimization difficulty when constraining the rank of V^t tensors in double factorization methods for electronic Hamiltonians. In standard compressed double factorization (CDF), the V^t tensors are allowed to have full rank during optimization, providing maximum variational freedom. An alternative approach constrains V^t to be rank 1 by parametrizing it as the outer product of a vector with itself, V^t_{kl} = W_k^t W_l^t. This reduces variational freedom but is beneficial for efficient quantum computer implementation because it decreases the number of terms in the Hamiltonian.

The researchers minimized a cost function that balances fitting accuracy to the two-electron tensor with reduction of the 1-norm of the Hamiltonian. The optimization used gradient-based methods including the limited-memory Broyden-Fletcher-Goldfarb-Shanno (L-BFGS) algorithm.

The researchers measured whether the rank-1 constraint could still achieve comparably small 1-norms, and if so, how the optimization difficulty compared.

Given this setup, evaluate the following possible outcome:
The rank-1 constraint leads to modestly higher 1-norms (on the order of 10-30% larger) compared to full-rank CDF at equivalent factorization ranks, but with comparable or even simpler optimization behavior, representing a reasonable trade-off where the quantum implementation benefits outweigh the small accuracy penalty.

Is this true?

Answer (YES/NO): NO